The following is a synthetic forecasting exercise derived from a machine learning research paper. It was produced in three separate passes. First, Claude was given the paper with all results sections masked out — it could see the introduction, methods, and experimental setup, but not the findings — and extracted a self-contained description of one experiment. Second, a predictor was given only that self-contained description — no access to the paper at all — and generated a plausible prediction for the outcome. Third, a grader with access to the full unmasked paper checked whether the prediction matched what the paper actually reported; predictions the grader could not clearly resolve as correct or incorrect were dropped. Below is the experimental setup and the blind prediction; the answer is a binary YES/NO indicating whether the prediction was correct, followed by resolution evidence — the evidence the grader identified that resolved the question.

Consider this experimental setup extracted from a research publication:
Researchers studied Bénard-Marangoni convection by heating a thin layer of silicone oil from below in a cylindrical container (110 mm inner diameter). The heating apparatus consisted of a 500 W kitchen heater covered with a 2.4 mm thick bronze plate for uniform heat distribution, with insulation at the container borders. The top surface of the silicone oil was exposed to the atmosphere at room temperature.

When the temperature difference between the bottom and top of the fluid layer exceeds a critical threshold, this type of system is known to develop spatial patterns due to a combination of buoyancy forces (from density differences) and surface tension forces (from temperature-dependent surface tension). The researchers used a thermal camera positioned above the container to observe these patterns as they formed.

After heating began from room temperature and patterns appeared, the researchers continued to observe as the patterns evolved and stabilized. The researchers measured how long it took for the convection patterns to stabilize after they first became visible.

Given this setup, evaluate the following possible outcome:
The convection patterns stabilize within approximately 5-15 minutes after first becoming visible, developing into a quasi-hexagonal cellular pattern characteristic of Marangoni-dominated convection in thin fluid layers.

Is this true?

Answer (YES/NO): NO